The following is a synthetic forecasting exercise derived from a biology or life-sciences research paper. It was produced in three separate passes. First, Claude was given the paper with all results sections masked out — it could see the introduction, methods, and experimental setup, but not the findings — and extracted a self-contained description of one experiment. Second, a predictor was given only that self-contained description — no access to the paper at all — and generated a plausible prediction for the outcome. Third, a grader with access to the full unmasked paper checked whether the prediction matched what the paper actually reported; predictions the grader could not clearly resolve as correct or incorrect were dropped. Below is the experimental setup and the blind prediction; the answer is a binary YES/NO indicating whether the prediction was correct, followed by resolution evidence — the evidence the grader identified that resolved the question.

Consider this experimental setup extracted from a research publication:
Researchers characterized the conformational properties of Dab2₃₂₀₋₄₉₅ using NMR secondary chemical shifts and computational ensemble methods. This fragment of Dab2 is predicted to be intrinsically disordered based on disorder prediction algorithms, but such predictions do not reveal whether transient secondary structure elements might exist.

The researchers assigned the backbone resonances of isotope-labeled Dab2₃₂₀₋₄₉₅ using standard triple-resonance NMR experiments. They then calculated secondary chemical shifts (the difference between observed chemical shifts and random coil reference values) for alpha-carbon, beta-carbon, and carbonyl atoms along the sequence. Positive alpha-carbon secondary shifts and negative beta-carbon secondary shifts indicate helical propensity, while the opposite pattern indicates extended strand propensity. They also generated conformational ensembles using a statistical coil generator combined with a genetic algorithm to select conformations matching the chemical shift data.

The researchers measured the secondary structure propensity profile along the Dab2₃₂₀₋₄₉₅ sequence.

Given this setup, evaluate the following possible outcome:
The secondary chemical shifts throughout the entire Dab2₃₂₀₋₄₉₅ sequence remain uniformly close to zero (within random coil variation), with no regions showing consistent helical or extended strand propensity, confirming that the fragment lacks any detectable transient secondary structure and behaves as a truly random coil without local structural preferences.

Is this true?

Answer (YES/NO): NO